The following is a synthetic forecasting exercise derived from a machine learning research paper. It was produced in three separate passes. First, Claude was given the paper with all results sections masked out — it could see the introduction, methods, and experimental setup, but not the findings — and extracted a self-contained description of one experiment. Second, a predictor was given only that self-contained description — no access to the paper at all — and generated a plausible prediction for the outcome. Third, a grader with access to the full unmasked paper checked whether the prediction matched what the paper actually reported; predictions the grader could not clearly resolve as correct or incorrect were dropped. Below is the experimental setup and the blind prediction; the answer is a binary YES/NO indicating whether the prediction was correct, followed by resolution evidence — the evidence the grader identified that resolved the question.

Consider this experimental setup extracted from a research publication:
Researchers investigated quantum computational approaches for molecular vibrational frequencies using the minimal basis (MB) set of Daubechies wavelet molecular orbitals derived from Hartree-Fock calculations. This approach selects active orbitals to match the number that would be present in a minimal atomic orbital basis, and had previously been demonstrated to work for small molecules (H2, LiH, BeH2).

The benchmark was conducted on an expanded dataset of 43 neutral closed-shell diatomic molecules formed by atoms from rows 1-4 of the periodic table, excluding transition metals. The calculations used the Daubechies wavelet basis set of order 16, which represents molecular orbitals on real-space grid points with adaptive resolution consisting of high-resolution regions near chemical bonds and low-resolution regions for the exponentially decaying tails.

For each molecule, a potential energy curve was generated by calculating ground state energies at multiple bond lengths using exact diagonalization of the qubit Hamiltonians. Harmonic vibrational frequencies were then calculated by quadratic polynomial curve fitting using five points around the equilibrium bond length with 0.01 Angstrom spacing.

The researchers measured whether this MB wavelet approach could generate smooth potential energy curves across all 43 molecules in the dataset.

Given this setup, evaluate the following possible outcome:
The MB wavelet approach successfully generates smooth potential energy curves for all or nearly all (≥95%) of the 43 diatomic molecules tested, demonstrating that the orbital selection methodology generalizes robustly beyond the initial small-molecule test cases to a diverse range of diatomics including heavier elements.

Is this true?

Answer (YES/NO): NO